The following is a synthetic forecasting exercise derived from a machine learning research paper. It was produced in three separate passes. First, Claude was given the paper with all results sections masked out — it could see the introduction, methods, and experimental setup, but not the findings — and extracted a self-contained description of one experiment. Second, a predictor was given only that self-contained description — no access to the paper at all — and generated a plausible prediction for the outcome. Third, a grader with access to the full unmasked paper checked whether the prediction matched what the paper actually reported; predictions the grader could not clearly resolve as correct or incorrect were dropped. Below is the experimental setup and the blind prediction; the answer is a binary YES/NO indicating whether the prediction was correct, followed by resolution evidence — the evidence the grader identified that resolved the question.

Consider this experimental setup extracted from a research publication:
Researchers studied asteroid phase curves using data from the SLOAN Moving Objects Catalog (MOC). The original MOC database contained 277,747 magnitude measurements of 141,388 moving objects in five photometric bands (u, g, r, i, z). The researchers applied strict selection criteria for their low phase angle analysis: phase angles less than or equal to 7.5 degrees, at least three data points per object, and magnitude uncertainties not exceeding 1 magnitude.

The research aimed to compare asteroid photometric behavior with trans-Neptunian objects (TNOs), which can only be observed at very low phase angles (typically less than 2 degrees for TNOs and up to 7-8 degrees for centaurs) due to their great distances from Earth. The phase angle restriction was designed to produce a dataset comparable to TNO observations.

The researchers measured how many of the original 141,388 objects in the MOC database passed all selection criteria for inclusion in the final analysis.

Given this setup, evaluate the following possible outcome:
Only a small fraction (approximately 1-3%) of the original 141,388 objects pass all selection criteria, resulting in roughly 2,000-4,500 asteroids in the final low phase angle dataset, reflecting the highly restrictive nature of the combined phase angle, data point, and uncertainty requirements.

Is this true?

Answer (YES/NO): NO